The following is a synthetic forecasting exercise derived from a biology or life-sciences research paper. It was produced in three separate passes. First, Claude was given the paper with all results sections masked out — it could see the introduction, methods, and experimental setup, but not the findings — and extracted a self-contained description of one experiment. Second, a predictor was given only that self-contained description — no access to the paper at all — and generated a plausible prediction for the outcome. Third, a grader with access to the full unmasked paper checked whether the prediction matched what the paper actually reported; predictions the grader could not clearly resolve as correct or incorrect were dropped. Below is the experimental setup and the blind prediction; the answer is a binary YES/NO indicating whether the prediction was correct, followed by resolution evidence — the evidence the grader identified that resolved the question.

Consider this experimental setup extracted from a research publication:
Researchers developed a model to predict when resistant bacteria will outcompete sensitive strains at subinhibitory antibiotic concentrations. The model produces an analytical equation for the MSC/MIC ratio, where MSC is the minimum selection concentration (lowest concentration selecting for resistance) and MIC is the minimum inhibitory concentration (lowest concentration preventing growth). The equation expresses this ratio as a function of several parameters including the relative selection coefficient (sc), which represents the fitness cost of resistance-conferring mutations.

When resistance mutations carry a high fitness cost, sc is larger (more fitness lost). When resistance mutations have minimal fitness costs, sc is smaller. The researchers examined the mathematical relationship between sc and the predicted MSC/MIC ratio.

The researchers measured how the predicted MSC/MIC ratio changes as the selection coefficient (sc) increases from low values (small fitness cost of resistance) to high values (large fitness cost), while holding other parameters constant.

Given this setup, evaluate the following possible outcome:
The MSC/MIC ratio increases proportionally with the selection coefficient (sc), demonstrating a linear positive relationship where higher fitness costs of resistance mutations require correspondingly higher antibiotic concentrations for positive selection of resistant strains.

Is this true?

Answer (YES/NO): NO